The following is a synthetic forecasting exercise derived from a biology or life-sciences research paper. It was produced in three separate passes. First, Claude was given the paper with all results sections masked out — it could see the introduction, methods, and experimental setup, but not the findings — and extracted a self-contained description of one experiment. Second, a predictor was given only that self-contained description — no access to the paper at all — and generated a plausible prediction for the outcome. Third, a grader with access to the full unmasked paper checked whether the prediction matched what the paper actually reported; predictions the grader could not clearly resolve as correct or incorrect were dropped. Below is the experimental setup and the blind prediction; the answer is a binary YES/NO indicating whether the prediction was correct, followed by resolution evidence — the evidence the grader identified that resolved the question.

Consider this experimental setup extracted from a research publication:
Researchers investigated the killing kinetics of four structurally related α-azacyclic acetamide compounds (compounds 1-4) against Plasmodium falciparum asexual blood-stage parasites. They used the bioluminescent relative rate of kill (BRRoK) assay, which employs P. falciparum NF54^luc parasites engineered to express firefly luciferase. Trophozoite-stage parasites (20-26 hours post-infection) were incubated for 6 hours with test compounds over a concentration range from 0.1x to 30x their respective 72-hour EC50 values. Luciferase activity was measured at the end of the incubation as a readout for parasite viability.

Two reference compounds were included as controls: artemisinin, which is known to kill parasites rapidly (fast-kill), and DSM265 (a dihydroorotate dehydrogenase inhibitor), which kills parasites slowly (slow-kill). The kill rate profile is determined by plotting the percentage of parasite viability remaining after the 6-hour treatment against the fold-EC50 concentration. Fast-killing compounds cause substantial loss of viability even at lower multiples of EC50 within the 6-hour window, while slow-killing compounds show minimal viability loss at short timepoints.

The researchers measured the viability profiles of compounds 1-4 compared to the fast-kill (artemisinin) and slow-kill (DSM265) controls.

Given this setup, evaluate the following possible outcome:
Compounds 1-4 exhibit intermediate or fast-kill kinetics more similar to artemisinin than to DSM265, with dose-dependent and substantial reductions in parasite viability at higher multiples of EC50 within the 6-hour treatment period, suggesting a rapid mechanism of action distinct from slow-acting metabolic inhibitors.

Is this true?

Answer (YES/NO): YES